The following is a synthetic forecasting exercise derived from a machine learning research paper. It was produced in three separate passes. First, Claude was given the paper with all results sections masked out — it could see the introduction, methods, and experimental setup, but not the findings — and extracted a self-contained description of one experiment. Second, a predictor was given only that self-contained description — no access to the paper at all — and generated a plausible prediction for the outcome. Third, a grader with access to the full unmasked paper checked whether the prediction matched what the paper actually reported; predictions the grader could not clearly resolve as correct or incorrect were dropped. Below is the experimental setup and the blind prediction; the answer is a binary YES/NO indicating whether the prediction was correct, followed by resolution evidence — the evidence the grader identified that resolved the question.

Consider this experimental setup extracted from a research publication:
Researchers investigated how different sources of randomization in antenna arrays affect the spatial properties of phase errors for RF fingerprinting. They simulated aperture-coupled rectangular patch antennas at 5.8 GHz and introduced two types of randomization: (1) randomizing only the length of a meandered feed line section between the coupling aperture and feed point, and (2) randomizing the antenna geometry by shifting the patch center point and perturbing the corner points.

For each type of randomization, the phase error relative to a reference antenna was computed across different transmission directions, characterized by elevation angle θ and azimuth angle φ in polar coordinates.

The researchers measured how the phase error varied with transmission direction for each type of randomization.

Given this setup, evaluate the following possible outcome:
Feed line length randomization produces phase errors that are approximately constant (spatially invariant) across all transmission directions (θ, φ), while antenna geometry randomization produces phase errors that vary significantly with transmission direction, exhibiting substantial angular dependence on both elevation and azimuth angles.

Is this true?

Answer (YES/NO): YES